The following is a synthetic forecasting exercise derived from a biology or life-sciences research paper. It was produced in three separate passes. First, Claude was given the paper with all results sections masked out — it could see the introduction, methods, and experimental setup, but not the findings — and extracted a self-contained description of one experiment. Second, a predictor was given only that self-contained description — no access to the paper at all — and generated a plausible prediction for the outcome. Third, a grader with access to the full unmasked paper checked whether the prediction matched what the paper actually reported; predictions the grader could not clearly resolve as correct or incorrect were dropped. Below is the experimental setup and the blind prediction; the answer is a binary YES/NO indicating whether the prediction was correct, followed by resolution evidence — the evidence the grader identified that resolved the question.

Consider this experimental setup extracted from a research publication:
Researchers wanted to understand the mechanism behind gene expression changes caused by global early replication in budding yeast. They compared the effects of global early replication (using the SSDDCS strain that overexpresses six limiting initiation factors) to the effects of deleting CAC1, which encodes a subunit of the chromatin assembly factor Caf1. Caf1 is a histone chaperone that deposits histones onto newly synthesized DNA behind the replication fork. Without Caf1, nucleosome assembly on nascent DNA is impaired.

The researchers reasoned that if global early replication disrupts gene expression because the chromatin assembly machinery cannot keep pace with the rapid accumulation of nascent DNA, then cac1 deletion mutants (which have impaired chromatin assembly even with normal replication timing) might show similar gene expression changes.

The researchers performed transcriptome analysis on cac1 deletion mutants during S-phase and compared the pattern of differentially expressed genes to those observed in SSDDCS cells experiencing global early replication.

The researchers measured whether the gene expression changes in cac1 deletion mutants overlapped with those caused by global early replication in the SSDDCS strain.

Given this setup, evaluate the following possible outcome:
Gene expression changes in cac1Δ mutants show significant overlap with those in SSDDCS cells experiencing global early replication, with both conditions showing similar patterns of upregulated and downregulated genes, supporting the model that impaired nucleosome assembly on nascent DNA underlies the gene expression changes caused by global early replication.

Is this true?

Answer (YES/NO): YES